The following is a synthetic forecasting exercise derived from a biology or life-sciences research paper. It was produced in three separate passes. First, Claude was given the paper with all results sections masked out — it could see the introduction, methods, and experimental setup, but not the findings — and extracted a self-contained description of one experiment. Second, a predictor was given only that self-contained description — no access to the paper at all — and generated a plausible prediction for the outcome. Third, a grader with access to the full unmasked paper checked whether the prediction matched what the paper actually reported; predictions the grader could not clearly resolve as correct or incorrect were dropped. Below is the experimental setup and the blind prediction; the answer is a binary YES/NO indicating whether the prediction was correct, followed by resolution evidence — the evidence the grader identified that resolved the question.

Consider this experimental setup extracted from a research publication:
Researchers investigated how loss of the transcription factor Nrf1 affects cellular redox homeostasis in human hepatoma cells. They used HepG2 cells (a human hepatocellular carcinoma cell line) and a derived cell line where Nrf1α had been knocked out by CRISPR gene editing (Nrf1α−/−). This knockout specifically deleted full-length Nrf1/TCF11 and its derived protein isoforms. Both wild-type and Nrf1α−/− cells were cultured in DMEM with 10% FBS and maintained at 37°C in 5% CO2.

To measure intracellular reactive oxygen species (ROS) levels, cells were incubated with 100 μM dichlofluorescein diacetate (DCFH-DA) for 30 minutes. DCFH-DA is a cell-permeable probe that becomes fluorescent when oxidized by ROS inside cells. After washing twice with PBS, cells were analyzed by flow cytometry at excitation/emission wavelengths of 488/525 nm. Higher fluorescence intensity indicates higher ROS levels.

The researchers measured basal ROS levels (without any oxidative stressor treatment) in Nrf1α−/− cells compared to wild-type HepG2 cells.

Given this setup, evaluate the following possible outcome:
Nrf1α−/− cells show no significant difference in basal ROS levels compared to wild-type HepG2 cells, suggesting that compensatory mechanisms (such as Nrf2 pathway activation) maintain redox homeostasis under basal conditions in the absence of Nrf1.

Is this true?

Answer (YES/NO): NO